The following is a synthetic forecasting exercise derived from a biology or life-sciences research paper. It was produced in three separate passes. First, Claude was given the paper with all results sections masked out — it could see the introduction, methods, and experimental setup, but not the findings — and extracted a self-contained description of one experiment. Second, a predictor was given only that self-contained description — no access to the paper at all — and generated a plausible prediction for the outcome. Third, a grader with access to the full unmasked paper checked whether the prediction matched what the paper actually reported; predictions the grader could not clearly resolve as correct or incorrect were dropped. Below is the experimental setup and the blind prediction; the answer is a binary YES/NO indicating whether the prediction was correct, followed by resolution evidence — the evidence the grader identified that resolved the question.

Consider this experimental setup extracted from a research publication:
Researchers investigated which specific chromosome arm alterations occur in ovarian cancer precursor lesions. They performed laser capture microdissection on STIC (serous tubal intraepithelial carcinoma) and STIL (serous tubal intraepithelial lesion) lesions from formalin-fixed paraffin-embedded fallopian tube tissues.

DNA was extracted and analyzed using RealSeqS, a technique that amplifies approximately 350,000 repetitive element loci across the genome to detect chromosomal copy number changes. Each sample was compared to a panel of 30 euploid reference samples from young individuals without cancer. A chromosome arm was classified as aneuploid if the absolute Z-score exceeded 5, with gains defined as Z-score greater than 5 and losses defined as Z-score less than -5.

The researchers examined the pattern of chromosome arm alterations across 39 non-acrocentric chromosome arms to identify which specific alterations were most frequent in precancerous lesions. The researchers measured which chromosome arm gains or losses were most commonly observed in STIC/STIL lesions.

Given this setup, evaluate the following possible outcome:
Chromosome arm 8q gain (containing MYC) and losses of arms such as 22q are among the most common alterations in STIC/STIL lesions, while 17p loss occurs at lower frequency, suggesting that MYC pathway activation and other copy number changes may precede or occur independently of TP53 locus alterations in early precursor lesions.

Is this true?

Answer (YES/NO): NO